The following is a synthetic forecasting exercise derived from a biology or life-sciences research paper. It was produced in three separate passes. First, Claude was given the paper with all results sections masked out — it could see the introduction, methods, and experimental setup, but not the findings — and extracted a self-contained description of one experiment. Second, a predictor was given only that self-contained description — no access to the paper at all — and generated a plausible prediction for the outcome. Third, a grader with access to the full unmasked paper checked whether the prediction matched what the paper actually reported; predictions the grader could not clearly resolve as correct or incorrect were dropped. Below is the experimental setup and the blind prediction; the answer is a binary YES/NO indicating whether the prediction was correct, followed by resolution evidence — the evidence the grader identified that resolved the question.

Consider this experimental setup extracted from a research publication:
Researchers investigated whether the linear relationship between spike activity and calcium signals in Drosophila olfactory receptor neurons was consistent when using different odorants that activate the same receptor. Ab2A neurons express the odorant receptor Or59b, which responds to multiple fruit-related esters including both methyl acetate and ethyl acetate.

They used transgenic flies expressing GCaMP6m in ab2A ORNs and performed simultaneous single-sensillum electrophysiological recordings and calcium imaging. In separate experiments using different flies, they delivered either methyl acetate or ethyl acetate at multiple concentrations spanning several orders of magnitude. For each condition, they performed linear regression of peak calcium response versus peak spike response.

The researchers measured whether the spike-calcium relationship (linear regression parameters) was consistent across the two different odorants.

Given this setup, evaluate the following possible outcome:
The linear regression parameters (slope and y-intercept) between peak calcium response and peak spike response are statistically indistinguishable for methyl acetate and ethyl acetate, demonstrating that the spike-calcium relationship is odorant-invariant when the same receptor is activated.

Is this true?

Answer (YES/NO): YES